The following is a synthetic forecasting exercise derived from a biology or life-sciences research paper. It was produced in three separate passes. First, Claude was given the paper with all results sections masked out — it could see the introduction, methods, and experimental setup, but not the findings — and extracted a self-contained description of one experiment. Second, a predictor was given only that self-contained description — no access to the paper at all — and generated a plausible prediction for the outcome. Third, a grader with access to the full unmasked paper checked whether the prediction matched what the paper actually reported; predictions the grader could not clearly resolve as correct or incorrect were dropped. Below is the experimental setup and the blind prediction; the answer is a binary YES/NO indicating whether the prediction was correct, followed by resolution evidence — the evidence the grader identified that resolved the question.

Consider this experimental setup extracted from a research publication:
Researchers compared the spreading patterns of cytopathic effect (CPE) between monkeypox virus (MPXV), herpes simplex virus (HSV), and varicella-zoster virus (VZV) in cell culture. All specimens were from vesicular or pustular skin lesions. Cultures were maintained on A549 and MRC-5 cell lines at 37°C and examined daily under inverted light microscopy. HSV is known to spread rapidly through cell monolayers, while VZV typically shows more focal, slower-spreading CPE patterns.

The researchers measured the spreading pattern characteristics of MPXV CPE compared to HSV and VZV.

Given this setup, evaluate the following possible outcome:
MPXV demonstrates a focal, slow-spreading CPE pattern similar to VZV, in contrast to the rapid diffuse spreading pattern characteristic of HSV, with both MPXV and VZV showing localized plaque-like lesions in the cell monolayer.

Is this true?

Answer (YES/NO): NO